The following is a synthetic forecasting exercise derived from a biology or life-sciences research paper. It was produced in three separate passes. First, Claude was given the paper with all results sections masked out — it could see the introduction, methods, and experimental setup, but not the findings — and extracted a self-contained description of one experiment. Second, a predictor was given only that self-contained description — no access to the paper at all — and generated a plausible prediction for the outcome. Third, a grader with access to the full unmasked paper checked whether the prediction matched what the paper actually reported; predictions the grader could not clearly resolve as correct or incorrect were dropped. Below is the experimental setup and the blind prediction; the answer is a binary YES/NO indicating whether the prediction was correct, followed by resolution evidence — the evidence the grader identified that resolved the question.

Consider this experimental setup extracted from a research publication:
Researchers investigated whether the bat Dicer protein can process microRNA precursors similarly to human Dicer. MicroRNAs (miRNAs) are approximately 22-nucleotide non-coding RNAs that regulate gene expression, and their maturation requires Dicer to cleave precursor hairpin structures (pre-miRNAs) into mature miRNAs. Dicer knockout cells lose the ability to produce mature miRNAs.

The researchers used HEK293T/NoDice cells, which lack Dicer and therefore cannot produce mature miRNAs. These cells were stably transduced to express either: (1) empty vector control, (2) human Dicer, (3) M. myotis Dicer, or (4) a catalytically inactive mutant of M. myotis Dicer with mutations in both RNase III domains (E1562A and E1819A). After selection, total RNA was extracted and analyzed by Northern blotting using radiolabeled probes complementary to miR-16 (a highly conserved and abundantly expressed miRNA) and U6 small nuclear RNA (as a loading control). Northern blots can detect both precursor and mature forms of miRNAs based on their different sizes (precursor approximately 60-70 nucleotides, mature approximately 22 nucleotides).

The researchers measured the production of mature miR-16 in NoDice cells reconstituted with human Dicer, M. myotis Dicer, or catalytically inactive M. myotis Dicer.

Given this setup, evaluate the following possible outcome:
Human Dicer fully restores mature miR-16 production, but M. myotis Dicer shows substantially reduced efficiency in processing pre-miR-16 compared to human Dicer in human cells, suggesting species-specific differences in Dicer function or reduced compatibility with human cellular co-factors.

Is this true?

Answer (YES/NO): NO